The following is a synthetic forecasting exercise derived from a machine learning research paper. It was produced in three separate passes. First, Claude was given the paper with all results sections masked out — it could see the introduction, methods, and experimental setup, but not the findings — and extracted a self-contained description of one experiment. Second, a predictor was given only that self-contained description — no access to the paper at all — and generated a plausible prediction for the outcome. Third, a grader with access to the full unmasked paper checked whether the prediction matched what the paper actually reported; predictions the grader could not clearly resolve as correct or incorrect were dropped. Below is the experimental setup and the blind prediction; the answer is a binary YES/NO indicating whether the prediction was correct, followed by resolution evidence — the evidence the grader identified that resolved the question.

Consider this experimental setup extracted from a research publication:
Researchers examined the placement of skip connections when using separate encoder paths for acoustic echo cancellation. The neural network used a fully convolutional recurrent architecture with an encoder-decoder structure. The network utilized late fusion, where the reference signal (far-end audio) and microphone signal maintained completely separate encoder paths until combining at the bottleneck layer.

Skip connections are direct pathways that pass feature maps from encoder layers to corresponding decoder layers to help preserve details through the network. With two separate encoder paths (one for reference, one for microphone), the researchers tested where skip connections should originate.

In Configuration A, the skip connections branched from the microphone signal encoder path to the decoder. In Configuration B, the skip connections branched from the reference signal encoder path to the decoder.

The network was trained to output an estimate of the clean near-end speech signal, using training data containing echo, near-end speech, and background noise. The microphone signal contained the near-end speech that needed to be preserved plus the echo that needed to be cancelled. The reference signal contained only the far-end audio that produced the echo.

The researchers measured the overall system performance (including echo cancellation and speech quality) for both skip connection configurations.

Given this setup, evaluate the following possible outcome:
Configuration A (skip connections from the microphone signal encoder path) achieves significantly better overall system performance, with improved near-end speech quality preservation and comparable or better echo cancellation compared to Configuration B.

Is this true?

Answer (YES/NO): YES